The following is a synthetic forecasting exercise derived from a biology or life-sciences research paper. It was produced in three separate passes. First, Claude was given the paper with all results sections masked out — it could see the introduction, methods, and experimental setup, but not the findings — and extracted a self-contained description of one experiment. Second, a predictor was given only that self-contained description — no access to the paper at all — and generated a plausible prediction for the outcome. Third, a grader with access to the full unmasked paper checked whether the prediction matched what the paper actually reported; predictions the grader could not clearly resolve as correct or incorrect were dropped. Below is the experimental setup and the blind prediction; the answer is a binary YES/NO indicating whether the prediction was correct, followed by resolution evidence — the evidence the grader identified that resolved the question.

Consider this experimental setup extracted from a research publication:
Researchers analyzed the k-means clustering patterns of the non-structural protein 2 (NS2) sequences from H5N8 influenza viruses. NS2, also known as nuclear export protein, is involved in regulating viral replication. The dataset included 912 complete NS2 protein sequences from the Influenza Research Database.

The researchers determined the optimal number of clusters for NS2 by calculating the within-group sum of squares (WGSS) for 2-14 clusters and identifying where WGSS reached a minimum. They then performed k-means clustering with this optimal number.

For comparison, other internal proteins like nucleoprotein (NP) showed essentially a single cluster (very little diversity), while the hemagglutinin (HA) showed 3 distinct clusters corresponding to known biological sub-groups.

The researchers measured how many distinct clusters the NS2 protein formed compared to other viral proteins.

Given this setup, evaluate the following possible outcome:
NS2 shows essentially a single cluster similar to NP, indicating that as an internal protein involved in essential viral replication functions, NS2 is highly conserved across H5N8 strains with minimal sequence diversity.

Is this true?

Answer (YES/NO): NO